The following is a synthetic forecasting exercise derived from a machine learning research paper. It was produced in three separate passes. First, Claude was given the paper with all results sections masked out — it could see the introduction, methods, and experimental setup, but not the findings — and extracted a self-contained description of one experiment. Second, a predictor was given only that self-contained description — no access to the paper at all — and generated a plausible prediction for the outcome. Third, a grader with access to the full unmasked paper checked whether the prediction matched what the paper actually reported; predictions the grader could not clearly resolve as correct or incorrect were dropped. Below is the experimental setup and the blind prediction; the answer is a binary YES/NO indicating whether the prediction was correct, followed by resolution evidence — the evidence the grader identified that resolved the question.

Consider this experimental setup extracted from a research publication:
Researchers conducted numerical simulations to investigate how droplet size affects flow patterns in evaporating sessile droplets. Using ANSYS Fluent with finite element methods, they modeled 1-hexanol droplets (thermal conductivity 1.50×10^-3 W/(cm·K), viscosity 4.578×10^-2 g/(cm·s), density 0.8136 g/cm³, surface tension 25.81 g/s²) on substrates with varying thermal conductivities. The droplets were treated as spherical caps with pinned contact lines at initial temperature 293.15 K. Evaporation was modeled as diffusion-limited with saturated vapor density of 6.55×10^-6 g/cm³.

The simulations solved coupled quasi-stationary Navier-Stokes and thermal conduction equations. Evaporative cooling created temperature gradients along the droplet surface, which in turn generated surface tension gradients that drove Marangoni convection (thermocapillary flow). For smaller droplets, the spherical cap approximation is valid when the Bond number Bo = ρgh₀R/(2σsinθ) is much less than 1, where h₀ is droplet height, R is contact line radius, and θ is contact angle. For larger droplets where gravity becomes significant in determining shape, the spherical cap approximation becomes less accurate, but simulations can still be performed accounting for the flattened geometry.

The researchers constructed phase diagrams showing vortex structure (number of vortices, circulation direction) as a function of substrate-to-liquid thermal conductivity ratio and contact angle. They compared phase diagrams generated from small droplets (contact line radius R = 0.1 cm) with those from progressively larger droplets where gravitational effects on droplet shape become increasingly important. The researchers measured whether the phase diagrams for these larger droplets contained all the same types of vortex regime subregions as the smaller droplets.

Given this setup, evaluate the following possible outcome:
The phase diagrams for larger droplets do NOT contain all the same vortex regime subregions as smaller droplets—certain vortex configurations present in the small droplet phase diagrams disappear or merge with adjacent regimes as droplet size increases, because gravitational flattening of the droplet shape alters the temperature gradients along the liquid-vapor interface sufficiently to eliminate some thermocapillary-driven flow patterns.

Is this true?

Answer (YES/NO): YES